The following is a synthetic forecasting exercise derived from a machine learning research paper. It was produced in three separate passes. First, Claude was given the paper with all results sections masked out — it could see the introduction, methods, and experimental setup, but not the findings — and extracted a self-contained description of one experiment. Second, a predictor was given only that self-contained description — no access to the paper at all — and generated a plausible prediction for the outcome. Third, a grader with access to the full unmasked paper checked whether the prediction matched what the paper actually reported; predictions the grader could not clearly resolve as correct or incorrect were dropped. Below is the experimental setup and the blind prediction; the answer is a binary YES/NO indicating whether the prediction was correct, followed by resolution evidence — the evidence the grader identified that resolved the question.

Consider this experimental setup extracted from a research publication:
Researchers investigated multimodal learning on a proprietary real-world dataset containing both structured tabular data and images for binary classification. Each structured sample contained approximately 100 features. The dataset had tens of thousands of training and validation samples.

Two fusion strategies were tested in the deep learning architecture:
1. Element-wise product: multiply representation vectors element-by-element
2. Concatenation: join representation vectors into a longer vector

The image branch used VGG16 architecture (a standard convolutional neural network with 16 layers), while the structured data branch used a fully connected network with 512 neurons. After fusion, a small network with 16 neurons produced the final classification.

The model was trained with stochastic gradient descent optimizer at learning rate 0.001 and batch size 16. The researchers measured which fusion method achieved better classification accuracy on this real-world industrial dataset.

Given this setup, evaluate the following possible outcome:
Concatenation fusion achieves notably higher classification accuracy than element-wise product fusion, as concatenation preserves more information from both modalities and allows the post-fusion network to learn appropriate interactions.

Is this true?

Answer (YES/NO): NO